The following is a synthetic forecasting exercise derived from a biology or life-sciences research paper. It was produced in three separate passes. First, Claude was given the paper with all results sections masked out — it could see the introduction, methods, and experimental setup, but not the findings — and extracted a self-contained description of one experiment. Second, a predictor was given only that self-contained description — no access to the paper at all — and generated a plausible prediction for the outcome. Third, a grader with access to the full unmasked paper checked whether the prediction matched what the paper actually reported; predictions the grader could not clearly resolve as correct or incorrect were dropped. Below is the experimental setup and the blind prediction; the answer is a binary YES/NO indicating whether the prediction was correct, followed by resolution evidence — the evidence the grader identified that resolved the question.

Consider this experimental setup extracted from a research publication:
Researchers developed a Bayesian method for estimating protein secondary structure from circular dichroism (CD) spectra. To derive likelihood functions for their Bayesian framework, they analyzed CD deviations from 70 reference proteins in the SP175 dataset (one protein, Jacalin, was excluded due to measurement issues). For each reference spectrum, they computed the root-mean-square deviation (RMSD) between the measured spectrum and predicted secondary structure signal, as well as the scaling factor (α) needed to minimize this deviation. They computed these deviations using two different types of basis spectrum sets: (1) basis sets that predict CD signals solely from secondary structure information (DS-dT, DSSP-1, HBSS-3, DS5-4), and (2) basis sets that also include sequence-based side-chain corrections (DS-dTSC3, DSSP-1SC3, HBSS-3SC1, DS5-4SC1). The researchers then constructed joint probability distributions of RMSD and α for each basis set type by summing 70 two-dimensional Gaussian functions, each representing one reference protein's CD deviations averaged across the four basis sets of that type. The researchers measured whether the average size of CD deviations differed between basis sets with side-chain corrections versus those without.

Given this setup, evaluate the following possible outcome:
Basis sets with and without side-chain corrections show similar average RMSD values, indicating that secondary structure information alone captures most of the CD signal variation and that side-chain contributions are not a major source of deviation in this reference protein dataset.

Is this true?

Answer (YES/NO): NO